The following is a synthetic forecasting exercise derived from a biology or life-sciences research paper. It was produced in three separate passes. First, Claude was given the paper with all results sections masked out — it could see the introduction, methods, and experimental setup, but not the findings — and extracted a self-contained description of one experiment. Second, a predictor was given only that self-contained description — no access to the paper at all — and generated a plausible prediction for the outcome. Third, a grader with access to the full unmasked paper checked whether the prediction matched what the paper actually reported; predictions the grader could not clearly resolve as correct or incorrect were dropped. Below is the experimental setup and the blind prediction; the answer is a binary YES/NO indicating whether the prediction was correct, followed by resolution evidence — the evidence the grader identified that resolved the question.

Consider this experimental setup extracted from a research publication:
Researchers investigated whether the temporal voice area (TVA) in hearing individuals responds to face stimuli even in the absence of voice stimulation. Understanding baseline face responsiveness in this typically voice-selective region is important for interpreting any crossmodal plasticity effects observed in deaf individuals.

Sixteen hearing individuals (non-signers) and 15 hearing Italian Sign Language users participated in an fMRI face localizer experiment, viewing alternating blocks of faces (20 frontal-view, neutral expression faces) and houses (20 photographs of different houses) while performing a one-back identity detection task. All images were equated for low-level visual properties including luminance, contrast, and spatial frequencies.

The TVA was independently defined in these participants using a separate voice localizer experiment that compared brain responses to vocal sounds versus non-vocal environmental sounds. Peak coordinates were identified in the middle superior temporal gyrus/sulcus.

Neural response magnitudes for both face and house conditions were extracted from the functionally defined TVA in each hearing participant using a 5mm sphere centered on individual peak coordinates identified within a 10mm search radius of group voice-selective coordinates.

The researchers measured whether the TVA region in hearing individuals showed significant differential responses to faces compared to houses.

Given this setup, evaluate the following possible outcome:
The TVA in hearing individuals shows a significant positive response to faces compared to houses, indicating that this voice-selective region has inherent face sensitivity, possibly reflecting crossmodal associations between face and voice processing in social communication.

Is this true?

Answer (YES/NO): NO